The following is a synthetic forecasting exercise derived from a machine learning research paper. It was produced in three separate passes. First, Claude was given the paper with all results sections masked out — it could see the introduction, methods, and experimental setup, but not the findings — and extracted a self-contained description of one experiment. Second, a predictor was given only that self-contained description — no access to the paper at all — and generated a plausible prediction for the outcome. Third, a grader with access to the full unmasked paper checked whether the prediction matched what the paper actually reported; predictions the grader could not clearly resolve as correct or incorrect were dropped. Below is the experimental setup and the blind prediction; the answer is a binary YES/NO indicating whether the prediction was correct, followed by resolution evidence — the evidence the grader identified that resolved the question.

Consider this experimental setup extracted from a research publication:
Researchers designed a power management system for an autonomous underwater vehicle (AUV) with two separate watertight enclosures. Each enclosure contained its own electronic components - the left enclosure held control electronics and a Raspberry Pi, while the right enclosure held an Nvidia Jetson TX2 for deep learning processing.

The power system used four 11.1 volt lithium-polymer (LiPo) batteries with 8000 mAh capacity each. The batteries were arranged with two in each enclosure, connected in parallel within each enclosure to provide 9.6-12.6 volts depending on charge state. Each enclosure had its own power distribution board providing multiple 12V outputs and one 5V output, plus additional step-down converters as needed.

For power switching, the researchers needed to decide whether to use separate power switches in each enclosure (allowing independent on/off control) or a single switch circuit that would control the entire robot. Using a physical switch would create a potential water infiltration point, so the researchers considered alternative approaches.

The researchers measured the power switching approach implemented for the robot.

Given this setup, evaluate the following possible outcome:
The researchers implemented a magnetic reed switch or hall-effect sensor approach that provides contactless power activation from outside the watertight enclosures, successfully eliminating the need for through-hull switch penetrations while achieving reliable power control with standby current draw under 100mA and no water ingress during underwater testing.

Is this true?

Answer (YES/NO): NO